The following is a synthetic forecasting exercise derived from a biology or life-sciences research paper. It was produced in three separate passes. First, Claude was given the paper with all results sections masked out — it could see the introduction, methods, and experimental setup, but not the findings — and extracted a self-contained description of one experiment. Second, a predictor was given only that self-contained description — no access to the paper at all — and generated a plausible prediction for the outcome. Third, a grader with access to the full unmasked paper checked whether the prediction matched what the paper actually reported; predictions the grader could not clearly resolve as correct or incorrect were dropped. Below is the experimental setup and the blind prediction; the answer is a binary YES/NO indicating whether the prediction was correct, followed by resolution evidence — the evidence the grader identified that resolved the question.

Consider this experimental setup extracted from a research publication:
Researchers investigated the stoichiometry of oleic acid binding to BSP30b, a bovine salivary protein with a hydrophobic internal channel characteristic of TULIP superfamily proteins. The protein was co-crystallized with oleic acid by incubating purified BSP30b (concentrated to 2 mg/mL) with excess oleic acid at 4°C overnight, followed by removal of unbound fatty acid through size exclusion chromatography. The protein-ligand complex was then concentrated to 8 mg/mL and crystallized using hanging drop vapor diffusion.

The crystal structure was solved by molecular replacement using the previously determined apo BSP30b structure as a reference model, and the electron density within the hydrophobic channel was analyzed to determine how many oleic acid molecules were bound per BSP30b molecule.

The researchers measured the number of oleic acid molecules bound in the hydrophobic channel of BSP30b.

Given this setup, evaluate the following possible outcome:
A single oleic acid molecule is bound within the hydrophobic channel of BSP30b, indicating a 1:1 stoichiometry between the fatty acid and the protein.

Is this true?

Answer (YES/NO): YES